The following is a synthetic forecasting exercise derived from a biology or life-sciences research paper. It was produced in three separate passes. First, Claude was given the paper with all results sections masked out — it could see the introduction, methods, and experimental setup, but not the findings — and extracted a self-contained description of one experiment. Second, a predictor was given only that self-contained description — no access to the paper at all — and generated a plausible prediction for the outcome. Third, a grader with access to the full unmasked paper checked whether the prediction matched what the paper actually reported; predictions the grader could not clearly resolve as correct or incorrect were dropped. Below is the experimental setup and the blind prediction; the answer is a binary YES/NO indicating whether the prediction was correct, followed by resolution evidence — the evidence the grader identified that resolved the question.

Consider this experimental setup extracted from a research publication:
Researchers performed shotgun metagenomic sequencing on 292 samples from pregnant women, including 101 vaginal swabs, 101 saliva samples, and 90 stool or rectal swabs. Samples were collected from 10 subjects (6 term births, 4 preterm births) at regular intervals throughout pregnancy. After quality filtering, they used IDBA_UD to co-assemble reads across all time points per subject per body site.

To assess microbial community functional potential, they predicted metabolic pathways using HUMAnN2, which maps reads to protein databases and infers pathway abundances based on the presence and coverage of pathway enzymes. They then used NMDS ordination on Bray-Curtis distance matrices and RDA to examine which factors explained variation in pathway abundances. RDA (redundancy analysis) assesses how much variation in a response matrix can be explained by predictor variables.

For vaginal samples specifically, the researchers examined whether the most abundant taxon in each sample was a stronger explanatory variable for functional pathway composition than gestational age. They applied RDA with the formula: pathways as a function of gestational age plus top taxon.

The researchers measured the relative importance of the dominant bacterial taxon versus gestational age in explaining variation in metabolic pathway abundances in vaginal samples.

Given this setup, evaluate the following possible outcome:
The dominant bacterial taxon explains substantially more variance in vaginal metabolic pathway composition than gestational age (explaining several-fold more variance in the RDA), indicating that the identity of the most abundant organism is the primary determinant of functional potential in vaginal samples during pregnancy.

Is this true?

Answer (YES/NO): YES